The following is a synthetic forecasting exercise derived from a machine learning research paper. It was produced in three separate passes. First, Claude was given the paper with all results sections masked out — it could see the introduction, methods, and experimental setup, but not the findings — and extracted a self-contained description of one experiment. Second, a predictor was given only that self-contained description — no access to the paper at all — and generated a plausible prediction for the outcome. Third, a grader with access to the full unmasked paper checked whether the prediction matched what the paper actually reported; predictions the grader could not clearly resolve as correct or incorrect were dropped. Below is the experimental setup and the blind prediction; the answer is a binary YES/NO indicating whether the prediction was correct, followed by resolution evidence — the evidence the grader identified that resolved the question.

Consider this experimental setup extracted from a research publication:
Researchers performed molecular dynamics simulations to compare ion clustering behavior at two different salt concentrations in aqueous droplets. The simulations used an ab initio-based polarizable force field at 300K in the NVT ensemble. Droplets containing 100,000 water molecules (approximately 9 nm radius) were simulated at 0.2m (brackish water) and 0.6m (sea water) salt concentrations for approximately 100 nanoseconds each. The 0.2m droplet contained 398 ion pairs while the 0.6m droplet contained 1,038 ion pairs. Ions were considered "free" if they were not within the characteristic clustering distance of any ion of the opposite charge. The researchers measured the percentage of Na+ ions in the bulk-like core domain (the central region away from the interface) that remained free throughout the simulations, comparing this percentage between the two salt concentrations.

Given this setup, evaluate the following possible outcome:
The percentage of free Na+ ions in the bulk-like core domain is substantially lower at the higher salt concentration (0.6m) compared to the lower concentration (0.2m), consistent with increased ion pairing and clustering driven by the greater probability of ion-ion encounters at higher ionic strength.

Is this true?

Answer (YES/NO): YES